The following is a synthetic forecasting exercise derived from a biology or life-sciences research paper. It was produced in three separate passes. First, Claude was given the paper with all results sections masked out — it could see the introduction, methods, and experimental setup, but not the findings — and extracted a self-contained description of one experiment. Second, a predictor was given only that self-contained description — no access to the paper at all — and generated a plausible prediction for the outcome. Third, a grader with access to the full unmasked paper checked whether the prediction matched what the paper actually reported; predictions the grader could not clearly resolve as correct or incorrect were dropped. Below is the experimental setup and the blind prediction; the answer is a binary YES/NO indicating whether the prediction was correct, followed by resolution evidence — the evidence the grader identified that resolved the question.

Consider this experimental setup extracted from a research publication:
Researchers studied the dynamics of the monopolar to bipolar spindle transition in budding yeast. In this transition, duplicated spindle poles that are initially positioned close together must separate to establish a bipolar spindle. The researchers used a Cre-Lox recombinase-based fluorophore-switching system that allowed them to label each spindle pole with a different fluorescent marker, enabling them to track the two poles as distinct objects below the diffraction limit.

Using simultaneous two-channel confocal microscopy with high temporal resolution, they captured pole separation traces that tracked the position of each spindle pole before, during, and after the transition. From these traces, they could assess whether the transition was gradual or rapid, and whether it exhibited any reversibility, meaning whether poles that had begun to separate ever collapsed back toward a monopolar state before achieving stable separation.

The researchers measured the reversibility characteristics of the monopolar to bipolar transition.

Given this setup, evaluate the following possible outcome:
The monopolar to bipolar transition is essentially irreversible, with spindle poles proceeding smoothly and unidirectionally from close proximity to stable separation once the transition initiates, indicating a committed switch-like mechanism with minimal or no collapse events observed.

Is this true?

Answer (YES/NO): YES